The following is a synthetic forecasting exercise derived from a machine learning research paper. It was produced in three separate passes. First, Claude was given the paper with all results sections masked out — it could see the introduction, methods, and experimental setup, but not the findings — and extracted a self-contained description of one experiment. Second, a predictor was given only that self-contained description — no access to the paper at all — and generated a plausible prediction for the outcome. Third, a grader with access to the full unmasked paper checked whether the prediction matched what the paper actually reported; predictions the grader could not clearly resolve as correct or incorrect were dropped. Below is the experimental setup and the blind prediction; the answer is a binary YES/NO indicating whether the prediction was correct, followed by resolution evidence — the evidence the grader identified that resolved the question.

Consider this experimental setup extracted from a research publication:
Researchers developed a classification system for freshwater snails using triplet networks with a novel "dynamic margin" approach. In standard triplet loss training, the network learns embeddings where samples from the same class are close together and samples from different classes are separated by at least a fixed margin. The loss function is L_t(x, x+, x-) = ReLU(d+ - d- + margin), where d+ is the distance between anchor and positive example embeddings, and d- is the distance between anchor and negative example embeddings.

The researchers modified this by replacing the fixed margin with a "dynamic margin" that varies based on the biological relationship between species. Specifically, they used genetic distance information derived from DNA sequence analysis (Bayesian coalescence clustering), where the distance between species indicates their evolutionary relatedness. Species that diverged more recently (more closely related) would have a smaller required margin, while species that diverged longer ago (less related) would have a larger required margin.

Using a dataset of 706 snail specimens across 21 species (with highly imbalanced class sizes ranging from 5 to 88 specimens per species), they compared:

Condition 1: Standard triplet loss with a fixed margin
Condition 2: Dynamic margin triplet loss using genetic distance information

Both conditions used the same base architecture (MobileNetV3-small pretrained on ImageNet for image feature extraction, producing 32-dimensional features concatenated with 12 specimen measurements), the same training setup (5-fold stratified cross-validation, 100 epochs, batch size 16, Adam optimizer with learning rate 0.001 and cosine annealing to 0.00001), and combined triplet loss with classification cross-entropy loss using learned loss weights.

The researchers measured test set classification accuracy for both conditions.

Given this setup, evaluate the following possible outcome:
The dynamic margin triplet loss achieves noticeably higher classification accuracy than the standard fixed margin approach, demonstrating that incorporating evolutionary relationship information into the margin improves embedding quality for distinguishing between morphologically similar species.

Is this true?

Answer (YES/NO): NO